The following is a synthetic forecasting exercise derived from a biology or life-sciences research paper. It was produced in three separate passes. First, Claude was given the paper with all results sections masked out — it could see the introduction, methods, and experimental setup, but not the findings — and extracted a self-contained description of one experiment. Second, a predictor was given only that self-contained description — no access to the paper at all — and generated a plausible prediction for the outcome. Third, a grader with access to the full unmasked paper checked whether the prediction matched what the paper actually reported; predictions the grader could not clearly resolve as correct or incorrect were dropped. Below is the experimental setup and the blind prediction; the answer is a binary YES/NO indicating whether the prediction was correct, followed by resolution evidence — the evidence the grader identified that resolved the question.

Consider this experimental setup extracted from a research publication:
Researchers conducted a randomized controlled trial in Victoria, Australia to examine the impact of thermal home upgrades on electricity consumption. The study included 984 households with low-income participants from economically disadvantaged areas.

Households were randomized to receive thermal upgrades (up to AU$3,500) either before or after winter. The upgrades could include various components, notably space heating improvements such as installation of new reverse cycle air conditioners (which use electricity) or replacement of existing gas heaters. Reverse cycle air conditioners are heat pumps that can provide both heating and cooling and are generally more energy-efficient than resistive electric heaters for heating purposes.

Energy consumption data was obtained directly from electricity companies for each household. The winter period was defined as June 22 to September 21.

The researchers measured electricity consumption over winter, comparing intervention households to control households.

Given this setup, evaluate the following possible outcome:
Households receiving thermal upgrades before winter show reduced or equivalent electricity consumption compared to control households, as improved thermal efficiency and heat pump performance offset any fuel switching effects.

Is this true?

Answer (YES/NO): YES